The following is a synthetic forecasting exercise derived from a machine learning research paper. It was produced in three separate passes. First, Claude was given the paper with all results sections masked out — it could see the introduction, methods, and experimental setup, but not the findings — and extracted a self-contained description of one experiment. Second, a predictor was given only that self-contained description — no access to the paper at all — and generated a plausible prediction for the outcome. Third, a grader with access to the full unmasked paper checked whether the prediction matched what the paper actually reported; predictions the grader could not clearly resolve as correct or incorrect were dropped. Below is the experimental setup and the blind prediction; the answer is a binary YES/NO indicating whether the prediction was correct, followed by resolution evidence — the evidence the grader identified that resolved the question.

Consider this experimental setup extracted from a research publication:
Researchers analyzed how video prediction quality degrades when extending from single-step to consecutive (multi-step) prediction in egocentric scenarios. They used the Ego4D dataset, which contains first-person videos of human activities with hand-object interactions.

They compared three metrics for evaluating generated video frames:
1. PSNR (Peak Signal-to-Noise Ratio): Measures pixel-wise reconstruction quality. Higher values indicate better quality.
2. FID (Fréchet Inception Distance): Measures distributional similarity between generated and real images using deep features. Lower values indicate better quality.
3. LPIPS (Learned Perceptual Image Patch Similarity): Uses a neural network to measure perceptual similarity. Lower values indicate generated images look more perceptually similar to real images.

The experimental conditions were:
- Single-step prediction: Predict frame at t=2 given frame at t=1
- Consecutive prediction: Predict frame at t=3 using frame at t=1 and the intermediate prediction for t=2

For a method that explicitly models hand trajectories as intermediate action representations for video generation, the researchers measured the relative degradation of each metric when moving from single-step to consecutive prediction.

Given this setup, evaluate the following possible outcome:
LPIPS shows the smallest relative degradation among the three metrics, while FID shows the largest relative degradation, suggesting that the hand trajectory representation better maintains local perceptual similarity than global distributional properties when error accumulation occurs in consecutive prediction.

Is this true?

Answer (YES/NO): NO